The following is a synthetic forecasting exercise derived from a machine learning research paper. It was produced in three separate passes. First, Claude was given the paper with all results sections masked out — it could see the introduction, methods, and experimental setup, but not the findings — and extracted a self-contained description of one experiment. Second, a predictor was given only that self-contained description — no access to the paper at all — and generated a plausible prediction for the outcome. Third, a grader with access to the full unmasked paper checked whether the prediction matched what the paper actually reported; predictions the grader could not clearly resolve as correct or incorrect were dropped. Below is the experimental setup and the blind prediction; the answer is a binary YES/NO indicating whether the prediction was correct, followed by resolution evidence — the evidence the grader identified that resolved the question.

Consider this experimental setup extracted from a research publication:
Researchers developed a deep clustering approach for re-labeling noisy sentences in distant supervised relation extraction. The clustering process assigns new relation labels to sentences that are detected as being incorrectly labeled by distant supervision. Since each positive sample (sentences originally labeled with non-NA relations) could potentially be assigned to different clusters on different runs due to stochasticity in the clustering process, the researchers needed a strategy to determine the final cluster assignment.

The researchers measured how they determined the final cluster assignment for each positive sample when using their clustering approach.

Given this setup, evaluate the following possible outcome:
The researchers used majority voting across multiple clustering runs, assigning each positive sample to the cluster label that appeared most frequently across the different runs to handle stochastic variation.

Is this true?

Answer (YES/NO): YES